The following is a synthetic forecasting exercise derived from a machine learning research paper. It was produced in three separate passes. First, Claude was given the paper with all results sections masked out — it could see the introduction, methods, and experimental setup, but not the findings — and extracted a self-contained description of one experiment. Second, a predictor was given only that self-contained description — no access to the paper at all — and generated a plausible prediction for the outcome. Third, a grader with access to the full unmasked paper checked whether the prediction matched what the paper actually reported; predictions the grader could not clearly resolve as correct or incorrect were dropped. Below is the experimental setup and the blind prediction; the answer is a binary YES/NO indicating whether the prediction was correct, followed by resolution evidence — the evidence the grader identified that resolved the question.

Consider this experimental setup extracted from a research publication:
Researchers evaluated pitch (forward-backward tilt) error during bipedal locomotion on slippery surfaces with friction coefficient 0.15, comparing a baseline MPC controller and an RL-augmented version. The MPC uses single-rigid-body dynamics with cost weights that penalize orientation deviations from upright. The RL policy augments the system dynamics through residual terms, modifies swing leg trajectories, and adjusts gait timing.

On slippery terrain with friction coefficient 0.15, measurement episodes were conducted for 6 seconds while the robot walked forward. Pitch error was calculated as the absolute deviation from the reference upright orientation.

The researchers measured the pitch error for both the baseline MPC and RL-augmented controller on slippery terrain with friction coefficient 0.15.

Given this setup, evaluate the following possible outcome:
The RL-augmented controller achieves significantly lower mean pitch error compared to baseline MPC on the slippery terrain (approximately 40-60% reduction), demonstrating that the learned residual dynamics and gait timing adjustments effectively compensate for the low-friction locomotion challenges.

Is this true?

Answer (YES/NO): NO